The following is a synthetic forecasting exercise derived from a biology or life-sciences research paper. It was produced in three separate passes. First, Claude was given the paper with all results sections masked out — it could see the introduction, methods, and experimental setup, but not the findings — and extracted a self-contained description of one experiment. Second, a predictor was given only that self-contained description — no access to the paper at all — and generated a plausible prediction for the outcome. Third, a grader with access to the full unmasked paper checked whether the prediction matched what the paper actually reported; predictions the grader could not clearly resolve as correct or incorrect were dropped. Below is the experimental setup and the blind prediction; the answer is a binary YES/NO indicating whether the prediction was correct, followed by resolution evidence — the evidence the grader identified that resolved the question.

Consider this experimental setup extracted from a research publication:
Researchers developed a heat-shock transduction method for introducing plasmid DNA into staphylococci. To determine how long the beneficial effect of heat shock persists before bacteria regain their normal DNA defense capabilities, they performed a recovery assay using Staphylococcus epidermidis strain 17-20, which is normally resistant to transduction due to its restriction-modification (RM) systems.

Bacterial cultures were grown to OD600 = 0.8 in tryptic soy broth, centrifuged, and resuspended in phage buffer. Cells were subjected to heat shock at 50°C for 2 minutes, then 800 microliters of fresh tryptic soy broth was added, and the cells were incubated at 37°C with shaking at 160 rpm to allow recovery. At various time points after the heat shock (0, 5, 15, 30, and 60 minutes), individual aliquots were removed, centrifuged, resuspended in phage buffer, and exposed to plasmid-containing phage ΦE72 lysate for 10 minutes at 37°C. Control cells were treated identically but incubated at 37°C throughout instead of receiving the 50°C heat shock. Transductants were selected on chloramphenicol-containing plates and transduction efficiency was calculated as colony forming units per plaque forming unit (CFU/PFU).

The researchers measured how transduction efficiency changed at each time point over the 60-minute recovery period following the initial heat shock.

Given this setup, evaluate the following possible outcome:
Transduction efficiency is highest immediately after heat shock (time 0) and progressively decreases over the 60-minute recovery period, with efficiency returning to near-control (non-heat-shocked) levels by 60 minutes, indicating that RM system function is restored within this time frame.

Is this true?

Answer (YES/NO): YES